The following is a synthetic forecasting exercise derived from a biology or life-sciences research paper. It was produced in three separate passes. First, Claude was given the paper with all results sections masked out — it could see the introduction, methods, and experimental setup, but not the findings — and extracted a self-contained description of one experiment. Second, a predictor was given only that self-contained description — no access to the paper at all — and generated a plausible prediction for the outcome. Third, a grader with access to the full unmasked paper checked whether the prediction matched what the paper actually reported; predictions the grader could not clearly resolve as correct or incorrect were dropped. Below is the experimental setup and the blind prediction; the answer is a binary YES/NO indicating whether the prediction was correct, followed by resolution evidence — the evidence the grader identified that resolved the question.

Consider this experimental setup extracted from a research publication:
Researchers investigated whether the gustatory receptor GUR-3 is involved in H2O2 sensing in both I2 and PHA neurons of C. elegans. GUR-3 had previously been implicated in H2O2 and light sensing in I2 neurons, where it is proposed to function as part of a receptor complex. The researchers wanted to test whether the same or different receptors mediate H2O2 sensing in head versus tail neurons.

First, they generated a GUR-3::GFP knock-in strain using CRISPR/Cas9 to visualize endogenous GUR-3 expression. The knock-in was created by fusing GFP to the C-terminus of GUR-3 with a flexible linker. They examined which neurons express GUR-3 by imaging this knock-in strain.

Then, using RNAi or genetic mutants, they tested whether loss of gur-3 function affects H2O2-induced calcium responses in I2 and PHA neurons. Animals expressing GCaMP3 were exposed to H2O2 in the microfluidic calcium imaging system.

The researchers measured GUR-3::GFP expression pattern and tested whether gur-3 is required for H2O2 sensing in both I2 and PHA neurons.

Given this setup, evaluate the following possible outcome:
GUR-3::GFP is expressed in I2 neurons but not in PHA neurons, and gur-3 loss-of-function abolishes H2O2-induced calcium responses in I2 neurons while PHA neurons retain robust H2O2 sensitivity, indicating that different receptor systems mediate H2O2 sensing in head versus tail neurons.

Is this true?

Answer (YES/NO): YES